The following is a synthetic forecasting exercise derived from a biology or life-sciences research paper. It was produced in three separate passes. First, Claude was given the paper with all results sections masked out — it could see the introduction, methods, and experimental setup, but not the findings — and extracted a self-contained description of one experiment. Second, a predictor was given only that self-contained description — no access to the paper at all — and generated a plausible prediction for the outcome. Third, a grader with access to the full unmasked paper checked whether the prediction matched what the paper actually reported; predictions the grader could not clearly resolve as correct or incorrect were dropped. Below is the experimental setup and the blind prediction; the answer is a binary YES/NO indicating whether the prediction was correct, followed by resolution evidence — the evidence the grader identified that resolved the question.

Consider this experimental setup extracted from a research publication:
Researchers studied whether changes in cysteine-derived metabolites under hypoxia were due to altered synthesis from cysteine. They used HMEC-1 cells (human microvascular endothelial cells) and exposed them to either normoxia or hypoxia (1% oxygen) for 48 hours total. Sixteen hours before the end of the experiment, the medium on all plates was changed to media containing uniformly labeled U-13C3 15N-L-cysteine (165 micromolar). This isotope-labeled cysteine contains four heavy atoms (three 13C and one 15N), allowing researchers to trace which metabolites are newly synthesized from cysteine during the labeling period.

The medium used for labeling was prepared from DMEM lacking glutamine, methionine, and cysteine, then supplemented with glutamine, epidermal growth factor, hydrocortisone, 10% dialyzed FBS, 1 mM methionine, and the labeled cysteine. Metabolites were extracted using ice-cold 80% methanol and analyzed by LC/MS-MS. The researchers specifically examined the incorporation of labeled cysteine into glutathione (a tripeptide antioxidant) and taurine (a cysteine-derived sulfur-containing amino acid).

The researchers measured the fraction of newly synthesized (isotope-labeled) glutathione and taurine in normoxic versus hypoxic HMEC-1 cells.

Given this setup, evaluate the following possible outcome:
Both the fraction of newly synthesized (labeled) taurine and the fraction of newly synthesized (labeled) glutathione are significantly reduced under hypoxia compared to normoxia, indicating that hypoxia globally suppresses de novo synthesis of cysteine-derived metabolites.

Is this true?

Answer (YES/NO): NO